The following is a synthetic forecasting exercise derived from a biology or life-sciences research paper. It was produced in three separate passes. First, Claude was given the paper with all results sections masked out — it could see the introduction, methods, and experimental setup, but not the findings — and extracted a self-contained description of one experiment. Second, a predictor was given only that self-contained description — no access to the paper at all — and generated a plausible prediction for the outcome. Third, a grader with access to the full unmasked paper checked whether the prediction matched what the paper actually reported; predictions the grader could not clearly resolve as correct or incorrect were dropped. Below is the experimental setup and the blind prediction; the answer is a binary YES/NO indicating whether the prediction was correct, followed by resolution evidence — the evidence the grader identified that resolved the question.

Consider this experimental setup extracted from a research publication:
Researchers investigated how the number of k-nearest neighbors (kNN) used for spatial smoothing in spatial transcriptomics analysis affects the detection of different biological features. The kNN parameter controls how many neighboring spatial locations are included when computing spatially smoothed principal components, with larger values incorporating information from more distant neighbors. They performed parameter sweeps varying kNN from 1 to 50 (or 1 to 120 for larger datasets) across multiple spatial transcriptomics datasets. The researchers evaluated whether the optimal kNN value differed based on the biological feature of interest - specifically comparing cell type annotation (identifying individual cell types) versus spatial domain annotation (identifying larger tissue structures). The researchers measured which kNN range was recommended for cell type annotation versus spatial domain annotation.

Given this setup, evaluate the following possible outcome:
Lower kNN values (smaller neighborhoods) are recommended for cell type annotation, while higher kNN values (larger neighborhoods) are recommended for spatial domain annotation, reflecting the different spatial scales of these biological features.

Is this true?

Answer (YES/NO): YES